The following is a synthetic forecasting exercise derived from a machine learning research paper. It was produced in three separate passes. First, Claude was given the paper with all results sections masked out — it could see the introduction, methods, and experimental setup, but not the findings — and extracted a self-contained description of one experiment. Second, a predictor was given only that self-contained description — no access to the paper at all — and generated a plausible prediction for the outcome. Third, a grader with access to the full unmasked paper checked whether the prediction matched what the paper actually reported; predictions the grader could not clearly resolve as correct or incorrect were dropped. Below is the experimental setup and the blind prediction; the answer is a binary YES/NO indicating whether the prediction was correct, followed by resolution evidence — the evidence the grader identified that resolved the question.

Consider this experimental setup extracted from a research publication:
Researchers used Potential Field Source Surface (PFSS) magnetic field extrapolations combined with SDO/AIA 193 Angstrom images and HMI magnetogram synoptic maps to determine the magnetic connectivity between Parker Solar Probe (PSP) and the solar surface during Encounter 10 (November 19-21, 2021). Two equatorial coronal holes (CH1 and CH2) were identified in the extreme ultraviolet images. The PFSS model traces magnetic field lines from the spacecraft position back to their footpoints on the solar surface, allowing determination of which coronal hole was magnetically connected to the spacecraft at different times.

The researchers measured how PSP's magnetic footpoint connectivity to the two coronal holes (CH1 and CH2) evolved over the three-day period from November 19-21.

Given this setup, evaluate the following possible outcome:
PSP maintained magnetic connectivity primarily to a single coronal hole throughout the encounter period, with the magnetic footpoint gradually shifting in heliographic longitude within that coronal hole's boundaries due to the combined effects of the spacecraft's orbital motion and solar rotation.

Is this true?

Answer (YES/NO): NO